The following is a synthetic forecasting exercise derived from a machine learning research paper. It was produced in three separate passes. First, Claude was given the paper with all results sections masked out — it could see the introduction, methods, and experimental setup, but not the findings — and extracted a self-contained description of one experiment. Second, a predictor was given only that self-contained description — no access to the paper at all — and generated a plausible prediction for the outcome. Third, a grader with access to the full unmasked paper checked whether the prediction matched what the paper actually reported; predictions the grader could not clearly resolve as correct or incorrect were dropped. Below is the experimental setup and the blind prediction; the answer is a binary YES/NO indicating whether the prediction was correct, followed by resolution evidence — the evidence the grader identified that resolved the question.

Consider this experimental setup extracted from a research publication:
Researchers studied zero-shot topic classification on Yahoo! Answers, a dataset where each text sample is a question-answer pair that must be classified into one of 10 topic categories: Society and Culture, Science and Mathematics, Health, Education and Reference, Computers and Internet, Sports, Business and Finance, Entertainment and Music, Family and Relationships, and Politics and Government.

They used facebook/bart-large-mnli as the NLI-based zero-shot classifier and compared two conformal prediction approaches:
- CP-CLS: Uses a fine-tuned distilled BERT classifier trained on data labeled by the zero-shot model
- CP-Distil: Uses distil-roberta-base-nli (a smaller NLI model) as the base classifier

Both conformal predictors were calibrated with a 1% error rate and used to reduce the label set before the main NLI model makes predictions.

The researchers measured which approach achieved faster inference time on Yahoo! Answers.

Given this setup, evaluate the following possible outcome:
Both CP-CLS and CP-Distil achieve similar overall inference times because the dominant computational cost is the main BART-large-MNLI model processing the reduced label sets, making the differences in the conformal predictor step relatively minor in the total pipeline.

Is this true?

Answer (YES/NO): YES